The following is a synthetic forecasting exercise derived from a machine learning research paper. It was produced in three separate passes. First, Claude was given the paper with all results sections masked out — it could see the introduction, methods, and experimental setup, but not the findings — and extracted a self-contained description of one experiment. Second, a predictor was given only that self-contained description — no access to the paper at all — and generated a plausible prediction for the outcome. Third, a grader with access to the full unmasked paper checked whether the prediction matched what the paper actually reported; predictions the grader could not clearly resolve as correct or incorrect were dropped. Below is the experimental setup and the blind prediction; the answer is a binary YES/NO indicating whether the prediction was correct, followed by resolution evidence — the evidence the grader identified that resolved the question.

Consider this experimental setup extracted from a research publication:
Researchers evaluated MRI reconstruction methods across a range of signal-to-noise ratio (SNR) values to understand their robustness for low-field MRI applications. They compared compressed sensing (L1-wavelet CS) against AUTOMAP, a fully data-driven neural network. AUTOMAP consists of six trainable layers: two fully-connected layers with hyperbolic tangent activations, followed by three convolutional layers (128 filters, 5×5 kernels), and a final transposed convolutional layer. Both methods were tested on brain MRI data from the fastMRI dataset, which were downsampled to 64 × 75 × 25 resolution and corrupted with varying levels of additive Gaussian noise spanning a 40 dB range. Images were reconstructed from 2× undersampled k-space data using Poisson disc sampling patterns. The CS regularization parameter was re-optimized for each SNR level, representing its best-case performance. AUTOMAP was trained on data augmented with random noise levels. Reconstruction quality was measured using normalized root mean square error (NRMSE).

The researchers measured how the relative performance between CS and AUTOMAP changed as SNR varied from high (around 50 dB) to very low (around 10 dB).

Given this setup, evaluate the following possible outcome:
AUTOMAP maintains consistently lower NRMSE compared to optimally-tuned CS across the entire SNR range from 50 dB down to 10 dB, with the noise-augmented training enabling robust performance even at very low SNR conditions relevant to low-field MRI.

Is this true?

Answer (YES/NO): NO